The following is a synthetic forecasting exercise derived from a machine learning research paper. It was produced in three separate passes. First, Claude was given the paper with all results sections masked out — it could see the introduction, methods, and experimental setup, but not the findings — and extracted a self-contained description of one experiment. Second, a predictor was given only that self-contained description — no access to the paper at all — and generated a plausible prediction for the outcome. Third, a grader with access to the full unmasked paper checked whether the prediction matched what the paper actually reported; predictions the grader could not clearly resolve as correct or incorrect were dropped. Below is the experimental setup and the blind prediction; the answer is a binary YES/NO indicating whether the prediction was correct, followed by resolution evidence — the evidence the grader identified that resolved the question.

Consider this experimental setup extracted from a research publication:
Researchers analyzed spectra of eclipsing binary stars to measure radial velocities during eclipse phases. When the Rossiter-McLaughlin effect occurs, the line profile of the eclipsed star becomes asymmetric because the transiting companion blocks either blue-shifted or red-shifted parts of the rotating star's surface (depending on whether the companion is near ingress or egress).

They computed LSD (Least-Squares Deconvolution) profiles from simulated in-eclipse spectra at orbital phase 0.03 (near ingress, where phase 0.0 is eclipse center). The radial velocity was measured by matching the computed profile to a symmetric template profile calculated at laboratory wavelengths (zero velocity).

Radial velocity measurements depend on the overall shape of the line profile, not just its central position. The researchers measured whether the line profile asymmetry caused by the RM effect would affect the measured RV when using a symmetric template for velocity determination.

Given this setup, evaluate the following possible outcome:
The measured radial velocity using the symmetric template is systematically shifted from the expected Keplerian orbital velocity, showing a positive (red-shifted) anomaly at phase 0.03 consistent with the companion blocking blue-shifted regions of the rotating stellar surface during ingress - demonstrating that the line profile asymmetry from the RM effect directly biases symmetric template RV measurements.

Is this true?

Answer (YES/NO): YES